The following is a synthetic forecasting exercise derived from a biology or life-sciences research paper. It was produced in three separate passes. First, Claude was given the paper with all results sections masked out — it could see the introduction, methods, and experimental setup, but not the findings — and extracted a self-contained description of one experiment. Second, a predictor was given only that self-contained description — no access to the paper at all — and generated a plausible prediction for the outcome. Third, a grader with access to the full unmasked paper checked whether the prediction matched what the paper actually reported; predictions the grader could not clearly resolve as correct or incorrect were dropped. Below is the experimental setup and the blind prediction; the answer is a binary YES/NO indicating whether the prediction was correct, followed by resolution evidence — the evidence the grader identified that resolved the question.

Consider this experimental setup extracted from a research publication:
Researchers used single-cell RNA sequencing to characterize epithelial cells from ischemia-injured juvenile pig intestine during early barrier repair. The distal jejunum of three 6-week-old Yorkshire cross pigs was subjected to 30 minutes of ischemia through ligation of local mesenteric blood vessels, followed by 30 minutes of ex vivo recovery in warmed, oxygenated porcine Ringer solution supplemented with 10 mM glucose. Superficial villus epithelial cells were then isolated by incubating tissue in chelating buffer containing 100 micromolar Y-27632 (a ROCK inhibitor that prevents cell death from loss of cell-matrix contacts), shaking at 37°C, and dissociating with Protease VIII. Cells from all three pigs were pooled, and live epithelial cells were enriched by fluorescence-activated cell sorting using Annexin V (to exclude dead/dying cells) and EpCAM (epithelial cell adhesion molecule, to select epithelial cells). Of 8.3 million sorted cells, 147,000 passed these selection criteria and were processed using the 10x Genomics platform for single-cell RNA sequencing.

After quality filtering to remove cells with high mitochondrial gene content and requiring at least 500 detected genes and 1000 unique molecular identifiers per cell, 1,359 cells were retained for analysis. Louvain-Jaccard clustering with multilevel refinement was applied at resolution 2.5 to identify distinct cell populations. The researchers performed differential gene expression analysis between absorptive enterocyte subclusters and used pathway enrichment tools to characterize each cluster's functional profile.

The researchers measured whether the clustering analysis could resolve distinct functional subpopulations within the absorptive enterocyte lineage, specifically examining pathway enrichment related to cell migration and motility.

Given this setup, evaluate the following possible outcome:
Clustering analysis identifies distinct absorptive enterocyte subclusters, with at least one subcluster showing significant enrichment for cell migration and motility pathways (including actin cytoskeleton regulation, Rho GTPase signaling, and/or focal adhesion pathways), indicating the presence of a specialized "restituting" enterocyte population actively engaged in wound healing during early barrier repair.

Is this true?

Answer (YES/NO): NO